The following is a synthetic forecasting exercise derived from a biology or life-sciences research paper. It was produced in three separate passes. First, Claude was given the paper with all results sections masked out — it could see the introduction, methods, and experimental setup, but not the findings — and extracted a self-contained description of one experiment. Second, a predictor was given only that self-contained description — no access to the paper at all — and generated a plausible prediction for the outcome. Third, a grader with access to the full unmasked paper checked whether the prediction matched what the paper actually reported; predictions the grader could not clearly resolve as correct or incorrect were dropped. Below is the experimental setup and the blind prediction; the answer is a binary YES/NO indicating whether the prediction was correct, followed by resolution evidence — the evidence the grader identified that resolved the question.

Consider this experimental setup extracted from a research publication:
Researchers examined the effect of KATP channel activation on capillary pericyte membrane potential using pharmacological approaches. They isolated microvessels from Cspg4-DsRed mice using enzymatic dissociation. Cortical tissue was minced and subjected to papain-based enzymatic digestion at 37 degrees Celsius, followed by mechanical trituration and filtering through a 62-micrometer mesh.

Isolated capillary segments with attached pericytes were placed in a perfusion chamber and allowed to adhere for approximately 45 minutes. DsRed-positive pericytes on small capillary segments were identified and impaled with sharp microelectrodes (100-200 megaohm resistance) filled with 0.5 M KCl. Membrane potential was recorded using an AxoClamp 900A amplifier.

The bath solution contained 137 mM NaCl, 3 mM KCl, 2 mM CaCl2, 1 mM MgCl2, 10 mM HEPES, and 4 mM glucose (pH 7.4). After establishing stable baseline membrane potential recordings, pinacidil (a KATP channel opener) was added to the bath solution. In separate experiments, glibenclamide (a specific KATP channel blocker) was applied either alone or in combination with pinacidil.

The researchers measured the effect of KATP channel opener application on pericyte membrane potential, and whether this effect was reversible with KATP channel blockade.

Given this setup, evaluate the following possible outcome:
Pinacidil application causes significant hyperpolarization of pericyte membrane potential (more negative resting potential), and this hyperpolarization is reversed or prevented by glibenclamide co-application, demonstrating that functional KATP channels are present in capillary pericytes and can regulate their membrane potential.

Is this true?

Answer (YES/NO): YES